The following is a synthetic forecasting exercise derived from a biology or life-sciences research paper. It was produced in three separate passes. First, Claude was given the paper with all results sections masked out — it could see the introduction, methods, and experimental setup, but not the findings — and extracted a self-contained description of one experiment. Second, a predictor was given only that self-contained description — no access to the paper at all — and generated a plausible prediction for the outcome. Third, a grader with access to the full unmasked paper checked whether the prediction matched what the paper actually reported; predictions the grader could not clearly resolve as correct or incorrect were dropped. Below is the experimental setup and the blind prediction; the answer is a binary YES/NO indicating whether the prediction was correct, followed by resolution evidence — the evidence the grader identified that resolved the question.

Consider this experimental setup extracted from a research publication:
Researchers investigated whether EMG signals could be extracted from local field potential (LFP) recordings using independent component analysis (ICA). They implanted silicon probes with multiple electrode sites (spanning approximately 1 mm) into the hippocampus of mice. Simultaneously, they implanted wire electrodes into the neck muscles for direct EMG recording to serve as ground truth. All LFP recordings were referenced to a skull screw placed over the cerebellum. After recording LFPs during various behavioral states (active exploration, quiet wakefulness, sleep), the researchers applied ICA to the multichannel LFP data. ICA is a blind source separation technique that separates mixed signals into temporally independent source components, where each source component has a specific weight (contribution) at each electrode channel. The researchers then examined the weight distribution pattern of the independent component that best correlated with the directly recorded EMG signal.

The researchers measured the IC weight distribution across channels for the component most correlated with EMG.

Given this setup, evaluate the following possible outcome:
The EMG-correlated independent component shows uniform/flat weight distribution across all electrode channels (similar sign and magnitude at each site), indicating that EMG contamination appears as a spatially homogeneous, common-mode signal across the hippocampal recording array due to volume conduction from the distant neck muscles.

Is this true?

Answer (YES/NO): NO